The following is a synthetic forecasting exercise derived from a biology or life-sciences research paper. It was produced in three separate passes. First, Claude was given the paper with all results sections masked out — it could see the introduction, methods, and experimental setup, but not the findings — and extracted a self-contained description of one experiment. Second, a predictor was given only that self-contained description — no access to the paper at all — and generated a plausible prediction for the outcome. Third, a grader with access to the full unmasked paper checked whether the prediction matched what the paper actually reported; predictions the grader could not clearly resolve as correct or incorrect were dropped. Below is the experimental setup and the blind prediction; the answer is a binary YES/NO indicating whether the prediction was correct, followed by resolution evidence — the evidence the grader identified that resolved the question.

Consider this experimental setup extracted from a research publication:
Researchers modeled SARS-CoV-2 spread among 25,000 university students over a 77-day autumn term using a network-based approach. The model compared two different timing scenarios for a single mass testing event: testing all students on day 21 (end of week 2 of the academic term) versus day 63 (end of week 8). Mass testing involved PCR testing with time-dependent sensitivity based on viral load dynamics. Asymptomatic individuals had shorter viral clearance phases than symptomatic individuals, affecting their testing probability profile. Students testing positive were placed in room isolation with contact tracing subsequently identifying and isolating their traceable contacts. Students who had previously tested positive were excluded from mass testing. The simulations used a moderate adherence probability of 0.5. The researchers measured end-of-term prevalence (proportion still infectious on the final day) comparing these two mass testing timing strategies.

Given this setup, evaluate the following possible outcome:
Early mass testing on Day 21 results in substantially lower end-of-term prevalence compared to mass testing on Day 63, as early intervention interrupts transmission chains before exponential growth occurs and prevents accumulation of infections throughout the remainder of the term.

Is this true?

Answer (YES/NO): NO